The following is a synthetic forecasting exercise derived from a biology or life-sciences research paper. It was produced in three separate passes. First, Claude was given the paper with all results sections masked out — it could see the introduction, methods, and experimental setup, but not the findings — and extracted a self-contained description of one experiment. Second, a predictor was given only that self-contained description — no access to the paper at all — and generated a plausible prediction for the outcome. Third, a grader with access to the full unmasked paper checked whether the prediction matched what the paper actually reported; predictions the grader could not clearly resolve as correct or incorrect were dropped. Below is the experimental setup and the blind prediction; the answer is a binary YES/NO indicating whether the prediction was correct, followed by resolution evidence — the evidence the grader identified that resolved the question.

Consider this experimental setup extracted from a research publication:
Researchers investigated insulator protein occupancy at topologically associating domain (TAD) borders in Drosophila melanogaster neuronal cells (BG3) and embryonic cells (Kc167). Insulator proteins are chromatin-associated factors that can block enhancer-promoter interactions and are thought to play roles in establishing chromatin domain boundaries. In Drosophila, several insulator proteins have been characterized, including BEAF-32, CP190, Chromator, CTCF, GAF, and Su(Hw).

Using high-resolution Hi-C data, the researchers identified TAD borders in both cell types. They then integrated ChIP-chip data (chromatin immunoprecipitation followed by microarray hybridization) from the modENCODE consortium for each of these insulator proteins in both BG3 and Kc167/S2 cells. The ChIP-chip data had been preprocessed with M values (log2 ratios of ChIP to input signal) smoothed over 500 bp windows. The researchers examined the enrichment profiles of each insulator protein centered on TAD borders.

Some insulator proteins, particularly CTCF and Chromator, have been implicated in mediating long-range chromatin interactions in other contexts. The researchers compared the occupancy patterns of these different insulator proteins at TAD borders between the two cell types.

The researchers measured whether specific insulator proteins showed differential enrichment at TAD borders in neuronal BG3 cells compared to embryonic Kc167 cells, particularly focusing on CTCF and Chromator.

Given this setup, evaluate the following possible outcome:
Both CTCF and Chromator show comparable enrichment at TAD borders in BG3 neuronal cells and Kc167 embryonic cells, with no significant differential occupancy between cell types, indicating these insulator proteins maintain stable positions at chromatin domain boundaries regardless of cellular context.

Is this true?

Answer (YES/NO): NO